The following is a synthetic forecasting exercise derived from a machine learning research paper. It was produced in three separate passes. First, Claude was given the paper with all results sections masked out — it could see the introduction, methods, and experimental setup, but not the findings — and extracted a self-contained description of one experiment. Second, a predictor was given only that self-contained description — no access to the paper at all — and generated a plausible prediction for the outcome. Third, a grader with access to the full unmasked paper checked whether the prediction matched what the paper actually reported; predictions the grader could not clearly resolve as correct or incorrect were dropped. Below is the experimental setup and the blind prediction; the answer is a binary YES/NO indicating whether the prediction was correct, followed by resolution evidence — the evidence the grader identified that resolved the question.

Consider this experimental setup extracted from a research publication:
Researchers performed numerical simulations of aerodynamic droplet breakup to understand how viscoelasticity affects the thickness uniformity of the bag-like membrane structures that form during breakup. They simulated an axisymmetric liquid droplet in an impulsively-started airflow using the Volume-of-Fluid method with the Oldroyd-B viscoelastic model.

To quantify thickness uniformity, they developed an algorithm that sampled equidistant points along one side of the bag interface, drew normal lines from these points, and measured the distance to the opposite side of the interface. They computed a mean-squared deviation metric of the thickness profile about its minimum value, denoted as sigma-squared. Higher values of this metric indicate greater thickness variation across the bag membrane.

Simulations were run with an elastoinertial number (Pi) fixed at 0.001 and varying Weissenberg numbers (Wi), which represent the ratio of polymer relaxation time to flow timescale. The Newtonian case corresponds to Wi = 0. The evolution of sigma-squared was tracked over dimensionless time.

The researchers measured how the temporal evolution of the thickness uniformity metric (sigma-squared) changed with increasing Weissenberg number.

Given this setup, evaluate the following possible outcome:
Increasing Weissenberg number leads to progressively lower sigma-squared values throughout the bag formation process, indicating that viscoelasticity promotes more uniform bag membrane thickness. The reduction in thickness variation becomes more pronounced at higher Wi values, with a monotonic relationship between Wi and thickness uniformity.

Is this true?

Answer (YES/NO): YES